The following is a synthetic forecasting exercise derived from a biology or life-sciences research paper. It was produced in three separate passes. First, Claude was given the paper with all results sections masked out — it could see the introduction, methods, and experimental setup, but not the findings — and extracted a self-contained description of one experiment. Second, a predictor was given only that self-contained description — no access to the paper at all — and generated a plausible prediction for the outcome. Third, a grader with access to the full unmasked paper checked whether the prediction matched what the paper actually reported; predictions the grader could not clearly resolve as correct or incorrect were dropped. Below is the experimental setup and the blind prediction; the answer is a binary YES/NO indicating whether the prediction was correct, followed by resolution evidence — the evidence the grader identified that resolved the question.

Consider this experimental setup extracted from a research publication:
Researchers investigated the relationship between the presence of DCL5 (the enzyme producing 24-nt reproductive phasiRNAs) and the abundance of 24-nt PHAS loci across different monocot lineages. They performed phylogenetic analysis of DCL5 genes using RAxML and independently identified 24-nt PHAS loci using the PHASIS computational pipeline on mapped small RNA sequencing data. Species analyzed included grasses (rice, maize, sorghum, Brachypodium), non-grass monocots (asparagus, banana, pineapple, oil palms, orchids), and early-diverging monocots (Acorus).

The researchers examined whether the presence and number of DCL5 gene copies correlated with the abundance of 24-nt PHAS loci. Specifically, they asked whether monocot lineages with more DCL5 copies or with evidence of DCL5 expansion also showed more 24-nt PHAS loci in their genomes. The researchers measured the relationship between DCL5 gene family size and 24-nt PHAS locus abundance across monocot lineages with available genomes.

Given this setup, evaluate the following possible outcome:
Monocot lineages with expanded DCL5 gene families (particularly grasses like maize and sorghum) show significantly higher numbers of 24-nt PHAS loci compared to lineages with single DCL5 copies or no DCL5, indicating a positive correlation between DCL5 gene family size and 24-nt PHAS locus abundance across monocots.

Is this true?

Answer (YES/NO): NO